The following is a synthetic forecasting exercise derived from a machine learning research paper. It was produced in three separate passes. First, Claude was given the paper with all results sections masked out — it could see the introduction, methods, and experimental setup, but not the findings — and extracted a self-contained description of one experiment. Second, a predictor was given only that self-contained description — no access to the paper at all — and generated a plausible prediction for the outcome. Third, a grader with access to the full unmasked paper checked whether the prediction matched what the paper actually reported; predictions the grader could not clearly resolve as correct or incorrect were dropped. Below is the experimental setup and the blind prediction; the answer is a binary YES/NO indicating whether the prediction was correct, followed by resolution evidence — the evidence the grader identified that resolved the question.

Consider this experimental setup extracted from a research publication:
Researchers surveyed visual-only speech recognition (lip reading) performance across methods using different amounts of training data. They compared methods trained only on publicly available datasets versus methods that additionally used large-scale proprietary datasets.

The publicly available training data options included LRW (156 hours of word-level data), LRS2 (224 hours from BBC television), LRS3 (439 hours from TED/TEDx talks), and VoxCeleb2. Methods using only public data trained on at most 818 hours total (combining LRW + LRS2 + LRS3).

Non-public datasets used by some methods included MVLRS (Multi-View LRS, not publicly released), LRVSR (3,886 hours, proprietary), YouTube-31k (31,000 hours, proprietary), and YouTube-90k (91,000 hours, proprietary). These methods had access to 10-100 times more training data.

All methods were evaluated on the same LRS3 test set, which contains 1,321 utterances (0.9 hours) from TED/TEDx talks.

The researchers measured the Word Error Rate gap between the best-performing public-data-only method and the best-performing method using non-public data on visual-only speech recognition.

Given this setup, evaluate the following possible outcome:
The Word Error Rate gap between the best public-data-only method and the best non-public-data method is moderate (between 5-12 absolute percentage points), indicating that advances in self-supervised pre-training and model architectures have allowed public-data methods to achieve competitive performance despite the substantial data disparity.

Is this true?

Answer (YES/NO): YES